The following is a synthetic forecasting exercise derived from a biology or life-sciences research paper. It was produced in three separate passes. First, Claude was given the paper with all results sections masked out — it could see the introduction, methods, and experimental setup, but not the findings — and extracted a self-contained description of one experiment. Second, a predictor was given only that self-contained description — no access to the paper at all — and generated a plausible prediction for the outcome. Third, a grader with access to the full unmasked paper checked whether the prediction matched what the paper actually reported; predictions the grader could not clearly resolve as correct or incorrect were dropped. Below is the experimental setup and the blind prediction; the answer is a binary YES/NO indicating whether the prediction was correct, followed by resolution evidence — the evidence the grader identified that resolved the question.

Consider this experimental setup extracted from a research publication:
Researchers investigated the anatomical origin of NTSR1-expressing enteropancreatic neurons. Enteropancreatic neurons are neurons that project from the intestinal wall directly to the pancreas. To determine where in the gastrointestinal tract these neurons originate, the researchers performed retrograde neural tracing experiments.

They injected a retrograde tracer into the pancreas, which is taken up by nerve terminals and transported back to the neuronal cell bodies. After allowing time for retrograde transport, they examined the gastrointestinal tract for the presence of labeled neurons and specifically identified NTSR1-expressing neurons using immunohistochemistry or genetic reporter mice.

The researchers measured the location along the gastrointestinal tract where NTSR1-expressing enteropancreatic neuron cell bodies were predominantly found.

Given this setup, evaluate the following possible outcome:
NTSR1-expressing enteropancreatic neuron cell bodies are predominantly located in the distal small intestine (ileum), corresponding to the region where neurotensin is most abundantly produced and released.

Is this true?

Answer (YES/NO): NO